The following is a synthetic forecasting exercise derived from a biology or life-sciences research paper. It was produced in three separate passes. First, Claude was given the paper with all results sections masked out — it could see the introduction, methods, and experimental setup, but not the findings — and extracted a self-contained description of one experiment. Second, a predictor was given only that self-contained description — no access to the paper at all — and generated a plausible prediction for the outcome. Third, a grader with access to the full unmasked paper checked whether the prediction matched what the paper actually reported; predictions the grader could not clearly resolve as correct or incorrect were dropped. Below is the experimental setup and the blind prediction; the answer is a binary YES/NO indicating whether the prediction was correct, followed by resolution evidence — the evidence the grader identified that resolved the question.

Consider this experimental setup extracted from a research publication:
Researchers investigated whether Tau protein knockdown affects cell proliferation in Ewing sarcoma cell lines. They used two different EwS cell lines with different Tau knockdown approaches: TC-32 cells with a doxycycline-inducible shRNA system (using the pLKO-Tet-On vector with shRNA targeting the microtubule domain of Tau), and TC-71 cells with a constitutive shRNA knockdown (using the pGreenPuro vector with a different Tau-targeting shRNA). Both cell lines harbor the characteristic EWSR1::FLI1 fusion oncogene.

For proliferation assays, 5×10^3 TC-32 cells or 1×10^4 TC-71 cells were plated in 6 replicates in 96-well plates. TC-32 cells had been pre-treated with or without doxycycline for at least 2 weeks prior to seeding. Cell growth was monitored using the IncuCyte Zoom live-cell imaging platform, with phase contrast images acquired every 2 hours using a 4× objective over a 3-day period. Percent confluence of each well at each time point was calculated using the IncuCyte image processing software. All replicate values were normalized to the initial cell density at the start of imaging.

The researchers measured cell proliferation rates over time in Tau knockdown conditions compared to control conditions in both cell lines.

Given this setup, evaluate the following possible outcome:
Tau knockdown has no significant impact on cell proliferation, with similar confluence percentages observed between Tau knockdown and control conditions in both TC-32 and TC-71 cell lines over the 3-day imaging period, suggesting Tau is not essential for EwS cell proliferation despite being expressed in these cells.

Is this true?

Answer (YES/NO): NO